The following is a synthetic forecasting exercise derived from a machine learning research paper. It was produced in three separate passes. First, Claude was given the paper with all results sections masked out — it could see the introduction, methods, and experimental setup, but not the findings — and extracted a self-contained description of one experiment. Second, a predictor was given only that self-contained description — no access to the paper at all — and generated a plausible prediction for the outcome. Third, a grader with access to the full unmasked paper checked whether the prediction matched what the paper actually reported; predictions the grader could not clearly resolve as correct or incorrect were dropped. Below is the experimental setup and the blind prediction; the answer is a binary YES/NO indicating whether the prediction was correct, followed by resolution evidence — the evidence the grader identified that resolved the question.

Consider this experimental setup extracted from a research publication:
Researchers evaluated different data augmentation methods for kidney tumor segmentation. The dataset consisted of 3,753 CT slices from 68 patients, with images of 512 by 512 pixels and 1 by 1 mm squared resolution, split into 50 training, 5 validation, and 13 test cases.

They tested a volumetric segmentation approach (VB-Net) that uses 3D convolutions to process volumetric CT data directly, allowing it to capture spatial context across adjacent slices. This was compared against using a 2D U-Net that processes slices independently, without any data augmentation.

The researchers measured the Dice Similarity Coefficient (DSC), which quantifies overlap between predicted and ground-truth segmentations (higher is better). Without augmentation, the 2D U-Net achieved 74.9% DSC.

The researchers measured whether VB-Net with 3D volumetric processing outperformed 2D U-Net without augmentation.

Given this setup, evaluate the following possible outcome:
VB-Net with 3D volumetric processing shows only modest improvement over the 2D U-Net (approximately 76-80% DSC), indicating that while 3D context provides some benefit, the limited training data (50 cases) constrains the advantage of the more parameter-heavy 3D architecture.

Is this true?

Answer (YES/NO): NO